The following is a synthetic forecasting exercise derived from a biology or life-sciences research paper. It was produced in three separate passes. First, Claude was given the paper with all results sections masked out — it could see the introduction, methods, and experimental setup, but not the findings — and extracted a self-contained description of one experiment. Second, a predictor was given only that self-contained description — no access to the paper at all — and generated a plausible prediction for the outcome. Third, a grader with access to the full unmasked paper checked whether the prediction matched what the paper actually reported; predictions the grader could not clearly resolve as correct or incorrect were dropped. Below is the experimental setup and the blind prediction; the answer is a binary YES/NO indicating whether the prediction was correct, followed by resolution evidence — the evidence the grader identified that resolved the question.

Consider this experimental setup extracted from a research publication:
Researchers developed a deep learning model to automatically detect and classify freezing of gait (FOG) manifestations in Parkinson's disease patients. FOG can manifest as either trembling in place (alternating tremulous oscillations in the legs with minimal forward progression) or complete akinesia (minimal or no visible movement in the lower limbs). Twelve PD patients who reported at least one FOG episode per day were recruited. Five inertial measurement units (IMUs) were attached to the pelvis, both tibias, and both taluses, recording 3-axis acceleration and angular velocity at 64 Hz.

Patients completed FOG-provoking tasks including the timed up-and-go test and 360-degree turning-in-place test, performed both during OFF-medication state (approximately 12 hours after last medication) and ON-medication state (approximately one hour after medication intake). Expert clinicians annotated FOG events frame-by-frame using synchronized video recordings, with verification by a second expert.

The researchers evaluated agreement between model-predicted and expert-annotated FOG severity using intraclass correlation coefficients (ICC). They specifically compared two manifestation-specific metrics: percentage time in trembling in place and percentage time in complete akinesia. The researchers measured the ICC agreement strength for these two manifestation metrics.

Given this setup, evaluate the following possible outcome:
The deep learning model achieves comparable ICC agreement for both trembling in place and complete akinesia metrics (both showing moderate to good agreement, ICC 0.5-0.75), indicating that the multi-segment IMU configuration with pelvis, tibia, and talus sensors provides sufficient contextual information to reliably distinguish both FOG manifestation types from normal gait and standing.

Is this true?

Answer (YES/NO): NO